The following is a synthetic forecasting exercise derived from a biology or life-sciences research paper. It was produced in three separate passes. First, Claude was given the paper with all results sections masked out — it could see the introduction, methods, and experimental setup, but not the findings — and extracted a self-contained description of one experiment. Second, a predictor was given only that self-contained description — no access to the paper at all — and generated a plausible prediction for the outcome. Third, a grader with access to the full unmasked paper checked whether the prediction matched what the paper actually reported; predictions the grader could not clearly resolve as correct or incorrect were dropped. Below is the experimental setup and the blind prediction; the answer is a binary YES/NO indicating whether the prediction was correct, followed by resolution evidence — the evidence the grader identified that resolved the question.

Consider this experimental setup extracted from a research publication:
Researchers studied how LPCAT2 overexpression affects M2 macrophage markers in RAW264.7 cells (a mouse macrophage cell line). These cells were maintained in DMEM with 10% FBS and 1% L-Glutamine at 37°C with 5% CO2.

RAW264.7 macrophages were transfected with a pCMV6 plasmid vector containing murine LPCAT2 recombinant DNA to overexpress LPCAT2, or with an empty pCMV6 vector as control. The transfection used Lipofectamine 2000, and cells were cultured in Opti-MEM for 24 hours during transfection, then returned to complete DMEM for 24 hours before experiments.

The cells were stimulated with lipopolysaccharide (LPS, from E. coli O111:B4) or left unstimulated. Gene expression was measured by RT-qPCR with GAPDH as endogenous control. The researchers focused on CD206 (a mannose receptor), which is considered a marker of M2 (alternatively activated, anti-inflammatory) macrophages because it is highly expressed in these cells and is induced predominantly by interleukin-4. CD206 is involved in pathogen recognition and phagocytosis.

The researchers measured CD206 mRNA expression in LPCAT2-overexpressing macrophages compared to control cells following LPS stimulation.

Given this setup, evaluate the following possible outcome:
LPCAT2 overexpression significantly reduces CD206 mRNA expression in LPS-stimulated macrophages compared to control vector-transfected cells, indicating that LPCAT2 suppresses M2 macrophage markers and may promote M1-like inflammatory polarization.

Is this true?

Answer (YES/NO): NO